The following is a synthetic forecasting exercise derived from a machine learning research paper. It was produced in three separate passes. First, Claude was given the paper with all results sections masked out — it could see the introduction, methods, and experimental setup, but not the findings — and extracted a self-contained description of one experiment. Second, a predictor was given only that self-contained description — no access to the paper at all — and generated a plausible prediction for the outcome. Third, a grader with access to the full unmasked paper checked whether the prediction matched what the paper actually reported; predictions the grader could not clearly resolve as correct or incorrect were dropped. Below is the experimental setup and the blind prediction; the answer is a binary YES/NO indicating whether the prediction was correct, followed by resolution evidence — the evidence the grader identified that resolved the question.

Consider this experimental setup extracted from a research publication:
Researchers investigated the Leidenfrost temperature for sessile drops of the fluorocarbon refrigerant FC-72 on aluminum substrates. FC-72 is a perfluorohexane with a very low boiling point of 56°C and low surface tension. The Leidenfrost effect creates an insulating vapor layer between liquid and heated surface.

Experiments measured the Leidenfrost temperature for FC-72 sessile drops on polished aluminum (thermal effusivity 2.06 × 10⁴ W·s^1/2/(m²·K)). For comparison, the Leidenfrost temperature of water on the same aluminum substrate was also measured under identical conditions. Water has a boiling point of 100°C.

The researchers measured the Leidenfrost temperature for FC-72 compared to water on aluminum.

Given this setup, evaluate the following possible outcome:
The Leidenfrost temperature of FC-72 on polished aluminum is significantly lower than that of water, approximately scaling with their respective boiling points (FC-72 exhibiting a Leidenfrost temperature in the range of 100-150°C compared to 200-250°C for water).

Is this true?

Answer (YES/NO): NO